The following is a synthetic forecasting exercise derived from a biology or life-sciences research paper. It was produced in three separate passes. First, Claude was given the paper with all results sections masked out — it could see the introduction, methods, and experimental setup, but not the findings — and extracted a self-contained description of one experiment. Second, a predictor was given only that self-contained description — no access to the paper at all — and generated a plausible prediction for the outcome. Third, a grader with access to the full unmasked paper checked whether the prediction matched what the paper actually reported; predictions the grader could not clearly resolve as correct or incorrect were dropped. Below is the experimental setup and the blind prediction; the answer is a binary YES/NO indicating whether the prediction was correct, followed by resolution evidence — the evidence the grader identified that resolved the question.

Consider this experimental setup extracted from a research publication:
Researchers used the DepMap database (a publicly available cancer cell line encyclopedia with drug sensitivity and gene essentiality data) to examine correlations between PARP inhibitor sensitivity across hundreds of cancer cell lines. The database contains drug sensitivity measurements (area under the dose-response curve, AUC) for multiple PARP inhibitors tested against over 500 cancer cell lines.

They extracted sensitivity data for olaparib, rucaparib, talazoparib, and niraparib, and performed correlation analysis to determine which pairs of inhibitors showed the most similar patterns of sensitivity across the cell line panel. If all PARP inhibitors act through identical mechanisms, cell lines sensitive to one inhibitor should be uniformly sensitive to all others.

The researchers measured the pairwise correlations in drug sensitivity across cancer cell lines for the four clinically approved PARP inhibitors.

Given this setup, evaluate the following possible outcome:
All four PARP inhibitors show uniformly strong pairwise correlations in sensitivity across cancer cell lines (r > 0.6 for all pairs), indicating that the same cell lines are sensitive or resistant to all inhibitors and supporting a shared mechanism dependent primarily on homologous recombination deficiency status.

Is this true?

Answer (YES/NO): NO